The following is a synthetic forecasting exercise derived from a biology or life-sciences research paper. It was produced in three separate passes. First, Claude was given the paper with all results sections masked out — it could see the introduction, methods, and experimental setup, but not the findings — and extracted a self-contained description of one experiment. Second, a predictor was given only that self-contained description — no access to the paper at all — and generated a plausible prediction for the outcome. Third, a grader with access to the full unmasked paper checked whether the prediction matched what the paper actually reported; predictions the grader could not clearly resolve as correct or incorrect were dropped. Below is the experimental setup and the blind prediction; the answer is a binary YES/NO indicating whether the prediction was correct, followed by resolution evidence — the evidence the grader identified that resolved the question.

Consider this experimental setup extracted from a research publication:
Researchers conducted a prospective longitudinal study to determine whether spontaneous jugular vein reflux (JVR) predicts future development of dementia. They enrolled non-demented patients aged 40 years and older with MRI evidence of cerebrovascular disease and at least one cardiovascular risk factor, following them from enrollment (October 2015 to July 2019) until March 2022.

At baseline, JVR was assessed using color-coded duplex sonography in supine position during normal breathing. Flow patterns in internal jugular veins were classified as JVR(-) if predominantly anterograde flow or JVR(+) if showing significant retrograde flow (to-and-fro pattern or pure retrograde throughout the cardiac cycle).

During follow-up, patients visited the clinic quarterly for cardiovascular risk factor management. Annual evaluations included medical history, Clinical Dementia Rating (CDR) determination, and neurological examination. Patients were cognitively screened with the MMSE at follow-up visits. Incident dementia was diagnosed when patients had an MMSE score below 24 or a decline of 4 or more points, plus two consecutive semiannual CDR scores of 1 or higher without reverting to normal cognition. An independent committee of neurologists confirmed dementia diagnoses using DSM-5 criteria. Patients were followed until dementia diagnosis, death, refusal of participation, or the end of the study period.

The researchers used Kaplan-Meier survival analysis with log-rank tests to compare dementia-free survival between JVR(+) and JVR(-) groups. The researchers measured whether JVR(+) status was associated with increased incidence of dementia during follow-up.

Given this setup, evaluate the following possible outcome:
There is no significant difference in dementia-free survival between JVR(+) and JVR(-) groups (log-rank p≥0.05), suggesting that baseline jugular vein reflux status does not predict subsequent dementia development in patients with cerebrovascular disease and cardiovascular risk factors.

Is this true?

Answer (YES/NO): YES